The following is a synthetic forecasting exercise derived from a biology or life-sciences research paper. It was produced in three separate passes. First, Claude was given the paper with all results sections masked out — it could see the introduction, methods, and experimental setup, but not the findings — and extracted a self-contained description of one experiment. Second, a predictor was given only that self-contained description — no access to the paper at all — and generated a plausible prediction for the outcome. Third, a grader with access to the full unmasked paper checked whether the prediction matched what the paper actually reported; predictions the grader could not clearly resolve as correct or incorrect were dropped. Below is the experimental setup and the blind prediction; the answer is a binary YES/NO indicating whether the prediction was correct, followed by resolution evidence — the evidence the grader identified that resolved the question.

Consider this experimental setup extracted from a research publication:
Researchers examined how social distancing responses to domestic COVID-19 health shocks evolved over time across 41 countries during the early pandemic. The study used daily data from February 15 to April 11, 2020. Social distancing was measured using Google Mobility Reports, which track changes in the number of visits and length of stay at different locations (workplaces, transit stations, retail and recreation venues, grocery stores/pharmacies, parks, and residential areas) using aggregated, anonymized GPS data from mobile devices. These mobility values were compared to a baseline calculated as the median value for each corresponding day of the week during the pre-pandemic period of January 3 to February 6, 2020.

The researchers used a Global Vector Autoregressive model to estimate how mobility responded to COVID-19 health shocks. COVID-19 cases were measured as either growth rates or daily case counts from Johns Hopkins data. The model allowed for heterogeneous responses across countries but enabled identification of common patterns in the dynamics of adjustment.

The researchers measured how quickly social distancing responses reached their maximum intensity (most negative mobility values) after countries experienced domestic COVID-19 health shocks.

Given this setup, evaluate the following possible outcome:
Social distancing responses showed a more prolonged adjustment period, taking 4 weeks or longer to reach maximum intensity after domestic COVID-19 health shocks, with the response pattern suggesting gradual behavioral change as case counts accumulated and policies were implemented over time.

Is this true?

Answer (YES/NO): NO